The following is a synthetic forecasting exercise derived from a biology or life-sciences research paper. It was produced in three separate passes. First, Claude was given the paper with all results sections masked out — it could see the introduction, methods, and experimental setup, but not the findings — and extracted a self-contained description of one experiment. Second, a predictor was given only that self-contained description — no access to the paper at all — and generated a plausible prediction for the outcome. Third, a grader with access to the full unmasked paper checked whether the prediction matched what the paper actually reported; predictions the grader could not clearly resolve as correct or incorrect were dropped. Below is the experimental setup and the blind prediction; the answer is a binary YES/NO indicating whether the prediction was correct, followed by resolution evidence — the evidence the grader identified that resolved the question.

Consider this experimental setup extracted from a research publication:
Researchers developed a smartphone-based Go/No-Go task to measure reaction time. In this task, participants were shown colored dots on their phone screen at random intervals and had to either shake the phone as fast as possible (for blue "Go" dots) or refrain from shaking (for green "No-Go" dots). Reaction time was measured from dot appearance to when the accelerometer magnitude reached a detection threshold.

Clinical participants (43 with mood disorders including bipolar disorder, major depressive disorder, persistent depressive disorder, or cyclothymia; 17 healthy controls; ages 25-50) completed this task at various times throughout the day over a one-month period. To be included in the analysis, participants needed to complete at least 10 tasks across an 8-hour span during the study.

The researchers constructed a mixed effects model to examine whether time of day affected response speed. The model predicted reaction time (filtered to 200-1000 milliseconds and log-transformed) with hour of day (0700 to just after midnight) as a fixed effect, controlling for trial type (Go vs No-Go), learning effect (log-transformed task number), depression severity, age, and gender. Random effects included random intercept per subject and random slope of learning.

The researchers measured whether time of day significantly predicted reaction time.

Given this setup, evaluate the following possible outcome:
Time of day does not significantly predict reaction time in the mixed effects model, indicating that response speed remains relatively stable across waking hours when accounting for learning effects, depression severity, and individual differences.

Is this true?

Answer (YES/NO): NO